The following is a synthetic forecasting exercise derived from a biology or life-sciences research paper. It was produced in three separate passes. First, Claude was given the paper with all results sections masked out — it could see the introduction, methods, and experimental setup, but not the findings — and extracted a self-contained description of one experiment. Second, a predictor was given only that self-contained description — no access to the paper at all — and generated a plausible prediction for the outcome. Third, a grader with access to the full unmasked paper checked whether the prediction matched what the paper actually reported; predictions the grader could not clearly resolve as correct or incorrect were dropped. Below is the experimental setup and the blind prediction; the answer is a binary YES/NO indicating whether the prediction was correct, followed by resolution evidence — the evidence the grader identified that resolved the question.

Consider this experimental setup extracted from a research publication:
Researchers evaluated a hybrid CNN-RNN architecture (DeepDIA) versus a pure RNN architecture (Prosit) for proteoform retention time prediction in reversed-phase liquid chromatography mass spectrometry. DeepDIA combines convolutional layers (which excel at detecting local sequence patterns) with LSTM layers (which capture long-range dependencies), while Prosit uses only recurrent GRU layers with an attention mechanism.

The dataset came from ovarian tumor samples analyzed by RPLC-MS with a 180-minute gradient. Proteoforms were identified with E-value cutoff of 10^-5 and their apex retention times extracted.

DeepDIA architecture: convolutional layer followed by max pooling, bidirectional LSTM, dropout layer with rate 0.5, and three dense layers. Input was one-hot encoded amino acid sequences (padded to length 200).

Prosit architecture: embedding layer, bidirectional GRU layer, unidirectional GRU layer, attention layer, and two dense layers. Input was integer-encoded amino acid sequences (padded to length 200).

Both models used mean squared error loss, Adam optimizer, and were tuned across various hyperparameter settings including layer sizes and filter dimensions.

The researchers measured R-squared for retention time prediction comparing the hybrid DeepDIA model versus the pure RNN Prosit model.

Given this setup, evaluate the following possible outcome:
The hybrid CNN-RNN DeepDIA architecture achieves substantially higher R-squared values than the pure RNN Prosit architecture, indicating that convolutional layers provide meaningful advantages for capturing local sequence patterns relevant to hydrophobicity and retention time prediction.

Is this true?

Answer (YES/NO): NO